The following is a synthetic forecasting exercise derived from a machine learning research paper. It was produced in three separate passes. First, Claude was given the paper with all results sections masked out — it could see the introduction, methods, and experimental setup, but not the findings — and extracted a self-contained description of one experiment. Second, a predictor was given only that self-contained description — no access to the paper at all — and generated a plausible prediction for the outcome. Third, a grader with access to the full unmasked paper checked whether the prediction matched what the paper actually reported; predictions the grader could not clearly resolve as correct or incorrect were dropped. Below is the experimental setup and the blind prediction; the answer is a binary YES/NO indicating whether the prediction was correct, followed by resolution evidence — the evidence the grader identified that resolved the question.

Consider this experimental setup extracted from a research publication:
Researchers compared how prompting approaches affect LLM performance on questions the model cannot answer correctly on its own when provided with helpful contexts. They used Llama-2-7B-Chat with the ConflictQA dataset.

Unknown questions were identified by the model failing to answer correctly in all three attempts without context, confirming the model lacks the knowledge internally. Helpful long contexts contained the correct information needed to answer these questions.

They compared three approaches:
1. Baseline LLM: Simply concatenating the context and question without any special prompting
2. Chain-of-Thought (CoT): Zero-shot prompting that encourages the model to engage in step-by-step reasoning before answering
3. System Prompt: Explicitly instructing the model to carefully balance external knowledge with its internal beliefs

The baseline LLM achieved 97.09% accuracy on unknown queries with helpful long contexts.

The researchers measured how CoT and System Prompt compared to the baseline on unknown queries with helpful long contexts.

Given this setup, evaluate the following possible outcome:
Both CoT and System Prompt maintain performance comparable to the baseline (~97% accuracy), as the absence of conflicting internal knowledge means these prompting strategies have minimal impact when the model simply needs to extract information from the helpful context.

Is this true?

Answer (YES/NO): NO